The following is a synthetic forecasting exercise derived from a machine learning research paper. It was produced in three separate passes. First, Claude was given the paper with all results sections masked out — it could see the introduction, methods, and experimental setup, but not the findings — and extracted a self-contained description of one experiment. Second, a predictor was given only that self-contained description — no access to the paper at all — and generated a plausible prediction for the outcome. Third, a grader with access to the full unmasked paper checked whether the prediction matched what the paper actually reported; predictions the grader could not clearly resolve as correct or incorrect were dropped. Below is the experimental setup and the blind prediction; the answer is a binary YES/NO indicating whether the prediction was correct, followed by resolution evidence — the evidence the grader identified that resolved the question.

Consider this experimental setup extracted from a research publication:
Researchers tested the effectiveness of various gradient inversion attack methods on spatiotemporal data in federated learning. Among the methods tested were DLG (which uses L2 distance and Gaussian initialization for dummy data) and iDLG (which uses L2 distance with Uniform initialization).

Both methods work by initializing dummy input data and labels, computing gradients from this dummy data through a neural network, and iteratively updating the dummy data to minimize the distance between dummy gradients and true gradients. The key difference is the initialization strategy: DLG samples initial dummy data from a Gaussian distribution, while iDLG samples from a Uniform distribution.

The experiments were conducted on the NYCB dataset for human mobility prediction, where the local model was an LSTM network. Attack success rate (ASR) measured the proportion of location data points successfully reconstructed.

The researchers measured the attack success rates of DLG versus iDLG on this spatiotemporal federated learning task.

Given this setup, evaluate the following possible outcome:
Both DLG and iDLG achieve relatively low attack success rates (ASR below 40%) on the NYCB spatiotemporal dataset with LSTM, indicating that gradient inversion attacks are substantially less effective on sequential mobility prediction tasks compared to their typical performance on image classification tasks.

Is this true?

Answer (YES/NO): NO